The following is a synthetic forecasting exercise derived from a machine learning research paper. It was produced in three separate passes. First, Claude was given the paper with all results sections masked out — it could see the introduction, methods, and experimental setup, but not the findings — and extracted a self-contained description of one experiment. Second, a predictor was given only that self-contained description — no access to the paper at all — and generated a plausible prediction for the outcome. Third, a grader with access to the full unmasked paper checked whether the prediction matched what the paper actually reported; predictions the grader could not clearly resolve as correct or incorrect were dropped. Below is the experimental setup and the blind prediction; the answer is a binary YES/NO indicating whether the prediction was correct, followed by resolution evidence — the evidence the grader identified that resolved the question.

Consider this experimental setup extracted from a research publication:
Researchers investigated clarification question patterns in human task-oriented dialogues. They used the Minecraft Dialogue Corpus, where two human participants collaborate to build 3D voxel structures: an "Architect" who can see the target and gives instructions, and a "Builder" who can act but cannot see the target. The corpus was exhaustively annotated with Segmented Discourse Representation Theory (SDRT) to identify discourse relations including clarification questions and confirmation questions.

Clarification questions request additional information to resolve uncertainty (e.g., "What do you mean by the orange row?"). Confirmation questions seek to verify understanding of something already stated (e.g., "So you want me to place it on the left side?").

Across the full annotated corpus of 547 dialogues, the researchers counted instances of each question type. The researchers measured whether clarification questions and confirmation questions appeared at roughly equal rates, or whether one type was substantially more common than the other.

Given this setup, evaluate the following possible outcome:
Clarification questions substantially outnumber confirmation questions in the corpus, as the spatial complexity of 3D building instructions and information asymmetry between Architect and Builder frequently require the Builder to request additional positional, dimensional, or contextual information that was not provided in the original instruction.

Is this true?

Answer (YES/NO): NO